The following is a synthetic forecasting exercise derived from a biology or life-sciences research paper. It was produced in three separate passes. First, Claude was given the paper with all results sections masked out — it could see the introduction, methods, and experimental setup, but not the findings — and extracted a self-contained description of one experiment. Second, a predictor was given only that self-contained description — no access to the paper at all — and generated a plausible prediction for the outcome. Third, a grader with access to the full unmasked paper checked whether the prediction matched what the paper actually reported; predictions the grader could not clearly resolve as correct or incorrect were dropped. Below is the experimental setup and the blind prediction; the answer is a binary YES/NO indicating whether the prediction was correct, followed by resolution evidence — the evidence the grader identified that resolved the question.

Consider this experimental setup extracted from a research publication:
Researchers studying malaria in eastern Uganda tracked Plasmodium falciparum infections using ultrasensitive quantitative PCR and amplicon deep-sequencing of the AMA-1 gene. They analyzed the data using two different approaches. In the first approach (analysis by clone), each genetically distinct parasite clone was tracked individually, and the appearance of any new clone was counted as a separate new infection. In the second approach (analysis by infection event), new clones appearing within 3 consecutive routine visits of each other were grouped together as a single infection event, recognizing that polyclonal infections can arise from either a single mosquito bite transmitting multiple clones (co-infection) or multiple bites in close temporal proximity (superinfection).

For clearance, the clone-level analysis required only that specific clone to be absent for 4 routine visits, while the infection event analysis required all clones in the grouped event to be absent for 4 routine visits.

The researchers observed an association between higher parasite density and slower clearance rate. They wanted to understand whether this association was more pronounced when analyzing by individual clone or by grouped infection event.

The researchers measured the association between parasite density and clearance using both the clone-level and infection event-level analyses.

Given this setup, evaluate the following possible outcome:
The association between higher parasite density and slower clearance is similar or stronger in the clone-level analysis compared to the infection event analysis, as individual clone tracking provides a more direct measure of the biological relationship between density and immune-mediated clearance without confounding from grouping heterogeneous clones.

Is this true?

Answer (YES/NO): NO